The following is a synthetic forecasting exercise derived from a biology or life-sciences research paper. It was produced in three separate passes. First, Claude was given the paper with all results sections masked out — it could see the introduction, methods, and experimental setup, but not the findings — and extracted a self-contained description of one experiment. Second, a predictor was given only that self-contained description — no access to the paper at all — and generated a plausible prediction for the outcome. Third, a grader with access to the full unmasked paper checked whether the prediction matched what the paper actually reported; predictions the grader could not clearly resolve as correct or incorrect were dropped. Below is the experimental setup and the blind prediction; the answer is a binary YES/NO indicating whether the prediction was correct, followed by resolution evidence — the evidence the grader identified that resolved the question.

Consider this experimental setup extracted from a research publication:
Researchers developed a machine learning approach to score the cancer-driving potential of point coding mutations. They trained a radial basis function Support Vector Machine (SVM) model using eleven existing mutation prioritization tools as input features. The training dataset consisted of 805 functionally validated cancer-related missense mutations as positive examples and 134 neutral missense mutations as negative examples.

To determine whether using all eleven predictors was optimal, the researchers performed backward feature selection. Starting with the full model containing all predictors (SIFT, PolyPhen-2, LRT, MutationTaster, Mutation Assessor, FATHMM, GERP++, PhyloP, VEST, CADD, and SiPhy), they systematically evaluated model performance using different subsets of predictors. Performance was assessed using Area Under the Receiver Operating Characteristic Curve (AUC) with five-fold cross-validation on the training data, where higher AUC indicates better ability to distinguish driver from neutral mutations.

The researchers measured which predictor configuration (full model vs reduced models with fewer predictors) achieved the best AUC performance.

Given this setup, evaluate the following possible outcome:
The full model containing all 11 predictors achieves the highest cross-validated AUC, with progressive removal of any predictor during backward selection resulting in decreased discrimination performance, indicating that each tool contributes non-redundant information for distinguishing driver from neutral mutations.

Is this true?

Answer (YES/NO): YES